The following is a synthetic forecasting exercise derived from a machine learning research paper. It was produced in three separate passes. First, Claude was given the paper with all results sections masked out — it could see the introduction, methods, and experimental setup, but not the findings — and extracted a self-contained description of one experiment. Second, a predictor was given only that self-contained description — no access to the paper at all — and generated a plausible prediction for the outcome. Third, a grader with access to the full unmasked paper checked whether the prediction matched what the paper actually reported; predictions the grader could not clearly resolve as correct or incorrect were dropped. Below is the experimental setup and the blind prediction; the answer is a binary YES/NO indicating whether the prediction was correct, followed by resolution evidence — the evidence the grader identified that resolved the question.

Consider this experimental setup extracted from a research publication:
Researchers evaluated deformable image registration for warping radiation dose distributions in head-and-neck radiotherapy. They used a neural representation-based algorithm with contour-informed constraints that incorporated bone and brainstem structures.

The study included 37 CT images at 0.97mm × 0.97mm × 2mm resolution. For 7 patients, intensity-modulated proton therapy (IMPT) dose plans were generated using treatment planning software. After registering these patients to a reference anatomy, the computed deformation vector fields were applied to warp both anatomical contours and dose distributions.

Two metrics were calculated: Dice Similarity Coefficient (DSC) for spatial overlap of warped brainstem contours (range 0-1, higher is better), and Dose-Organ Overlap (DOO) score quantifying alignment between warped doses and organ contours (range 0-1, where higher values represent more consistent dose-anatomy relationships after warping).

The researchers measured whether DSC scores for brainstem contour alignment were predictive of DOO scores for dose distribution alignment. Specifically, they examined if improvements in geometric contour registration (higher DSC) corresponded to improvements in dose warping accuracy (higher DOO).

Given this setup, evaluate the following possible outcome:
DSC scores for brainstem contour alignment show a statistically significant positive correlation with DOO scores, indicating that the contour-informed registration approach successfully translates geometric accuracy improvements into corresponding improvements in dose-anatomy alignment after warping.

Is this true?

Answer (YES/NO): NO